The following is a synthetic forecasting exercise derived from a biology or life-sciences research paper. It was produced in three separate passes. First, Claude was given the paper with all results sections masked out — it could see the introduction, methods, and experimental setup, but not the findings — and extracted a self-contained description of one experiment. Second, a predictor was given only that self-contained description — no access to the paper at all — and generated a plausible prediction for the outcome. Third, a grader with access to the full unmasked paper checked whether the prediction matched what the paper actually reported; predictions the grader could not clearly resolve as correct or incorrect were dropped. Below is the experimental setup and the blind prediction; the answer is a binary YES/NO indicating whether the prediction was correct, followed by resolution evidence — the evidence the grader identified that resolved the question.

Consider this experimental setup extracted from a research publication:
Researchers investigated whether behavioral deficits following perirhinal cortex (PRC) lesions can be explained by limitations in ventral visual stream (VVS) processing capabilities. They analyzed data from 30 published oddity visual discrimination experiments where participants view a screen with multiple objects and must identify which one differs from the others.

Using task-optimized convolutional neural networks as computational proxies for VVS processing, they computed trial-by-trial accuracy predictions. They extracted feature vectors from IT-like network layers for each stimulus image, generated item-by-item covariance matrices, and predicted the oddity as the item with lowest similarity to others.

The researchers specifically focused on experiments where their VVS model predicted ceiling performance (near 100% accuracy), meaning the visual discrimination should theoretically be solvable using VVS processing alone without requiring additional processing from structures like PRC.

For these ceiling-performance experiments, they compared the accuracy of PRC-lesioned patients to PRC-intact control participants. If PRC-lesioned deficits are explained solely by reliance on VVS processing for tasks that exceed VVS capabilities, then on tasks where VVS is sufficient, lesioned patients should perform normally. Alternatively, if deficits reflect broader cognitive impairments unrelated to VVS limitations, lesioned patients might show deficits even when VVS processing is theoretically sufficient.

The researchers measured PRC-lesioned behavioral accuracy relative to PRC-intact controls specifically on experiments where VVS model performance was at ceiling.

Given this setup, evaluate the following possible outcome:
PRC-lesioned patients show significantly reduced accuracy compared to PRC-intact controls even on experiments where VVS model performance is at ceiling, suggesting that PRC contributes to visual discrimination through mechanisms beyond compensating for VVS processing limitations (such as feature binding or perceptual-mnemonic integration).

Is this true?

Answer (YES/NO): NO